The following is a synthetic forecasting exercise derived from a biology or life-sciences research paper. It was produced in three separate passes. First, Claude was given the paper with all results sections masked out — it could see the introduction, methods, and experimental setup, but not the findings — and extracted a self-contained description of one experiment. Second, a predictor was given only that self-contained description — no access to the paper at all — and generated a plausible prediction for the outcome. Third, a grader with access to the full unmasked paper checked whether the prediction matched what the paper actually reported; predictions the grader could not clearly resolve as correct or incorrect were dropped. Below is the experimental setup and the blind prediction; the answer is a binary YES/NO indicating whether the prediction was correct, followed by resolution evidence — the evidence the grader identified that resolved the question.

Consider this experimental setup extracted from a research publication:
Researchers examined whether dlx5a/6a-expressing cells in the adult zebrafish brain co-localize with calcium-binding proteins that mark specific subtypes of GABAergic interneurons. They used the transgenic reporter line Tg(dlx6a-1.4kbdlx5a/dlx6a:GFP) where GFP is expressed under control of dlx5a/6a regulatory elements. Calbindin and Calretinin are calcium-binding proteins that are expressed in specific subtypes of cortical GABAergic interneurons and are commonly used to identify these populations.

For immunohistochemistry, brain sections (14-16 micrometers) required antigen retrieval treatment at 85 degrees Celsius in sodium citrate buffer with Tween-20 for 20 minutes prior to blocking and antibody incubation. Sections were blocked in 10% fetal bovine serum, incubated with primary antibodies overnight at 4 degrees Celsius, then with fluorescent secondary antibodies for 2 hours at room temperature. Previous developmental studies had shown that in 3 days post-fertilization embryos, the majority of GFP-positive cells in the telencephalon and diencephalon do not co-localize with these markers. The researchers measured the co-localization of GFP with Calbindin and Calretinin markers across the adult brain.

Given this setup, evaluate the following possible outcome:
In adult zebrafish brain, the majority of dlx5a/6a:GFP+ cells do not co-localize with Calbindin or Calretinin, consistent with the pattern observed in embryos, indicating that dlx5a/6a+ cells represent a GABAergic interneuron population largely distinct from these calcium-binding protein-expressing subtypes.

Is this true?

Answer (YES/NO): YES